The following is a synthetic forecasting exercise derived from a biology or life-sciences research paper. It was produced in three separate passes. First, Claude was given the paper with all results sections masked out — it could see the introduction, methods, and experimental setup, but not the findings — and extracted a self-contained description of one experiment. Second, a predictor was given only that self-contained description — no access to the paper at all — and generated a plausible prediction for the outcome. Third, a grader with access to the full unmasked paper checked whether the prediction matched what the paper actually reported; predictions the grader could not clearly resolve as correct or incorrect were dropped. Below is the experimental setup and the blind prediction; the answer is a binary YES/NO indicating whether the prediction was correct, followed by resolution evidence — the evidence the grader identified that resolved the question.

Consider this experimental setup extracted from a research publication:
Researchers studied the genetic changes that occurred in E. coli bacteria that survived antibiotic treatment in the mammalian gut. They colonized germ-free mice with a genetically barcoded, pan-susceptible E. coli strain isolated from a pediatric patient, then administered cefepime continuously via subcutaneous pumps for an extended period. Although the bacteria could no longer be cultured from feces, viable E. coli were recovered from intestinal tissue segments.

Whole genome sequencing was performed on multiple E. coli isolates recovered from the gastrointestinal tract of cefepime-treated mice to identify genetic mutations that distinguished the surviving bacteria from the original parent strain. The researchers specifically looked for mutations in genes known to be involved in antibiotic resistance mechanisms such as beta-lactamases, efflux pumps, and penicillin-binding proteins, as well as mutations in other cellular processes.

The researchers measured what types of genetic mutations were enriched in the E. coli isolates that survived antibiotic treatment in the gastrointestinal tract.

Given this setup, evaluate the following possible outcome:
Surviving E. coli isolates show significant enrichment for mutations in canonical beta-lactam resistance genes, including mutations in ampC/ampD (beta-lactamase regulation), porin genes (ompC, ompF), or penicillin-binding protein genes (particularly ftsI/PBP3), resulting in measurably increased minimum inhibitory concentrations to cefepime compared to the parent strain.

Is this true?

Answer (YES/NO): NO